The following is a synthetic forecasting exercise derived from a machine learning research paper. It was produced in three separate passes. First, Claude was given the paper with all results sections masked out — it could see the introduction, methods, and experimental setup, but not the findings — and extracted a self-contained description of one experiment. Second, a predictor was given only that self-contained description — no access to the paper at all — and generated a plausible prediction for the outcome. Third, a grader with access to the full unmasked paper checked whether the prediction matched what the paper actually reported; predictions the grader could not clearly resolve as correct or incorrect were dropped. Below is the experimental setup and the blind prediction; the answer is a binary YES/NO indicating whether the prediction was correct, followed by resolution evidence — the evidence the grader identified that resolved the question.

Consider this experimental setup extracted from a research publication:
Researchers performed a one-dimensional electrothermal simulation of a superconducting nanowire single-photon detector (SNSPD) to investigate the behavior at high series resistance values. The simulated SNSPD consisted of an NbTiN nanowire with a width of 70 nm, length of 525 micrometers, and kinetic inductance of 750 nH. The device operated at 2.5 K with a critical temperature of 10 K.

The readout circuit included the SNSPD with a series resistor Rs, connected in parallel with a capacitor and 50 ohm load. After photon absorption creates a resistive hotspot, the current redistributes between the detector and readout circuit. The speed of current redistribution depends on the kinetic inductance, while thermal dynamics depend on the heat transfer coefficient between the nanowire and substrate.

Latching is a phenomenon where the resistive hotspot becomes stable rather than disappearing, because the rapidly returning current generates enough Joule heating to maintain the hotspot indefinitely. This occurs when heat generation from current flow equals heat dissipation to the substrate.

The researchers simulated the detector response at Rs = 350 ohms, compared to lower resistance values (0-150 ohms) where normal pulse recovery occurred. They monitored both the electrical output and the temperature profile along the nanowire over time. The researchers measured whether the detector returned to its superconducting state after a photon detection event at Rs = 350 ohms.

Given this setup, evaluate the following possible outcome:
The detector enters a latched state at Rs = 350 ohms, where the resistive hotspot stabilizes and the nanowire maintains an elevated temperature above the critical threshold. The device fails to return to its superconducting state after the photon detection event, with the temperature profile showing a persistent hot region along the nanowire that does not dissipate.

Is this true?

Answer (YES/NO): YES